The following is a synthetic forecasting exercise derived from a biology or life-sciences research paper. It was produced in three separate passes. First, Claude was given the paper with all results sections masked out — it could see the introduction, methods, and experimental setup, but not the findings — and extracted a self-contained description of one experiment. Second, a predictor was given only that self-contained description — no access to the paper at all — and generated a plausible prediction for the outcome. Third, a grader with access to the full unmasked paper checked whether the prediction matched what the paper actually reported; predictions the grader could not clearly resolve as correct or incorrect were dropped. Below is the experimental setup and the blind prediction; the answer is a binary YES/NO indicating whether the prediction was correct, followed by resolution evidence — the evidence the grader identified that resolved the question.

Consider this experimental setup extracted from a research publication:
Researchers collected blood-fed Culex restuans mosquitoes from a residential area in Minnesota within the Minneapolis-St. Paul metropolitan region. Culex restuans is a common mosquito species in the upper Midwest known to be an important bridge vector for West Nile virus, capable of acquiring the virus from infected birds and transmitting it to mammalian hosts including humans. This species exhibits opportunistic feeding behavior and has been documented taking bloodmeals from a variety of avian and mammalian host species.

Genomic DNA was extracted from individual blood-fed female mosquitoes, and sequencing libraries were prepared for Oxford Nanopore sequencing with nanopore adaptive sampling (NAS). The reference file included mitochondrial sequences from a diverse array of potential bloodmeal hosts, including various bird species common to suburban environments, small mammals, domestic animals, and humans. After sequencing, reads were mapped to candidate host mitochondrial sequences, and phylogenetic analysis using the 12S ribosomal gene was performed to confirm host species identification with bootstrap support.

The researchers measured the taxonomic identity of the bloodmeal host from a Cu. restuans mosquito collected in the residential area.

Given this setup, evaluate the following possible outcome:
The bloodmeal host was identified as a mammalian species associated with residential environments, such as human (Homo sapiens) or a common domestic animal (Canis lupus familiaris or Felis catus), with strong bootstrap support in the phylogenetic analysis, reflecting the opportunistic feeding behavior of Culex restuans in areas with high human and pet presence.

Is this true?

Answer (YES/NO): NO